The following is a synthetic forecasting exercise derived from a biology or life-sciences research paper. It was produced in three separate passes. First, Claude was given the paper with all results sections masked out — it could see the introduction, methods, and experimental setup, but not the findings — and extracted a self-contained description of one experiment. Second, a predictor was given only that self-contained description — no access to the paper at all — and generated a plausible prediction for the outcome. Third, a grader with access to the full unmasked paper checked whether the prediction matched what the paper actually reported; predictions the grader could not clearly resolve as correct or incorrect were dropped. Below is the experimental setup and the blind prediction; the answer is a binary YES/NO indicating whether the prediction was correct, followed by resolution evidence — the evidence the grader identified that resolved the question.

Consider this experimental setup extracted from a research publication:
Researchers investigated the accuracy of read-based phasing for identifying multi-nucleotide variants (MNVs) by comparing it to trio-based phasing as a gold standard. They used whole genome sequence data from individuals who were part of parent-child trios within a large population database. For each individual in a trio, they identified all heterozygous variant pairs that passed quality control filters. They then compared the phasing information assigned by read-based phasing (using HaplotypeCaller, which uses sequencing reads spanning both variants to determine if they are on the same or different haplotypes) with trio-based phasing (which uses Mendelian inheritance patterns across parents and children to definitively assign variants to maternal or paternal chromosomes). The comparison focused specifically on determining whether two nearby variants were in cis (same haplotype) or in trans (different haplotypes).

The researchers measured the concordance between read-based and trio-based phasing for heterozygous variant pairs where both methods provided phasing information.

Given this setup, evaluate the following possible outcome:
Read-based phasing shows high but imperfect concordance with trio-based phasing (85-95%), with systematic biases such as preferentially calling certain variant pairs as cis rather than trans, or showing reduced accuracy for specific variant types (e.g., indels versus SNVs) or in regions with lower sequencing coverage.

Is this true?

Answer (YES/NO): NO